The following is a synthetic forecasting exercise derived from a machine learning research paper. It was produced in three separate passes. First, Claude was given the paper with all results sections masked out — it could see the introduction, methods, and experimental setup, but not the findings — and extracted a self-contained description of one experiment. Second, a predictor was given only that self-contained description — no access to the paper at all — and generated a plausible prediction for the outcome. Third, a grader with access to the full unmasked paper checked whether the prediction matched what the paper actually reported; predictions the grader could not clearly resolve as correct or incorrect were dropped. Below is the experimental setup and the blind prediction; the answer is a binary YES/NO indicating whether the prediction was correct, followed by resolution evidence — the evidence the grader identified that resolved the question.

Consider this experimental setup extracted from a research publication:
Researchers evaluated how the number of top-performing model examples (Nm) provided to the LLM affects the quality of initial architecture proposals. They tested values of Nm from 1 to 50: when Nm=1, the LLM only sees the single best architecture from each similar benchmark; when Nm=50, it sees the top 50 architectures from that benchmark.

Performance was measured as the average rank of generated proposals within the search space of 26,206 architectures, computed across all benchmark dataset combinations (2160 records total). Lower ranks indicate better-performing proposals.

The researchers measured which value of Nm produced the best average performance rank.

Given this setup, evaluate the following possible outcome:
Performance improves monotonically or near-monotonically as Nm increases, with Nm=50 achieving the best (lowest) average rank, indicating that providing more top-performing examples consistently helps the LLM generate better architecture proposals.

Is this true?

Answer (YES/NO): NO